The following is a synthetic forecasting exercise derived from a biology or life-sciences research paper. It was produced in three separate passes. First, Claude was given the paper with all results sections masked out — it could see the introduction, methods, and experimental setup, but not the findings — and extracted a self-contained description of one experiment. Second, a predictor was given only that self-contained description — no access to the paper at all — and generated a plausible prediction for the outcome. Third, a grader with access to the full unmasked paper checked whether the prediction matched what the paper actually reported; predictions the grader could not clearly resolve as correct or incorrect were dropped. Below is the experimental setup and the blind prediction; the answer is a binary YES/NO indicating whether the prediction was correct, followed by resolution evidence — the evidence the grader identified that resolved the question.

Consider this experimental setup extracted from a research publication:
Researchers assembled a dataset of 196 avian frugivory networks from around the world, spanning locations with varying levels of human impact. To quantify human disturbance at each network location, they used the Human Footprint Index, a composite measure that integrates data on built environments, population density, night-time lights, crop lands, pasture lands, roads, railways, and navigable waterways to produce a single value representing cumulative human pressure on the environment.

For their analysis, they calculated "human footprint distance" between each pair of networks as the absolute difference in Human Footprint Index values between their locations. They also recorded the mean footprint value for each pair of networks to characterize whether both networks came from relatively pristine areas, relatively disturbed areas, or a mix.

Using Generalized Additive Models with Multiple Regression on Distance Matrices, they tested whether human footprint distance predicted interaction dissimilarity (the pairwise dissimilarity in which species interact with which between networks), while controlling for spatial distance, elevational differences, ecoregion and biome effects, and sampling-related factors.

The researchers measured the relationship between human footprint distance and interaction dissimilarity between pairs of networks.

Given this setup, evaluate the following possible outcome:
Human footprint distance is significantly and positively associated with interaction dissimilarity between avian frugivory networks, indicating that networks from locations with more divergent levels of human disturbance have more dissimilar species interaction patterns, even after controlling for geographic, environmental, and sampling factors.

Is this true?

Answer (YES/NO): YES